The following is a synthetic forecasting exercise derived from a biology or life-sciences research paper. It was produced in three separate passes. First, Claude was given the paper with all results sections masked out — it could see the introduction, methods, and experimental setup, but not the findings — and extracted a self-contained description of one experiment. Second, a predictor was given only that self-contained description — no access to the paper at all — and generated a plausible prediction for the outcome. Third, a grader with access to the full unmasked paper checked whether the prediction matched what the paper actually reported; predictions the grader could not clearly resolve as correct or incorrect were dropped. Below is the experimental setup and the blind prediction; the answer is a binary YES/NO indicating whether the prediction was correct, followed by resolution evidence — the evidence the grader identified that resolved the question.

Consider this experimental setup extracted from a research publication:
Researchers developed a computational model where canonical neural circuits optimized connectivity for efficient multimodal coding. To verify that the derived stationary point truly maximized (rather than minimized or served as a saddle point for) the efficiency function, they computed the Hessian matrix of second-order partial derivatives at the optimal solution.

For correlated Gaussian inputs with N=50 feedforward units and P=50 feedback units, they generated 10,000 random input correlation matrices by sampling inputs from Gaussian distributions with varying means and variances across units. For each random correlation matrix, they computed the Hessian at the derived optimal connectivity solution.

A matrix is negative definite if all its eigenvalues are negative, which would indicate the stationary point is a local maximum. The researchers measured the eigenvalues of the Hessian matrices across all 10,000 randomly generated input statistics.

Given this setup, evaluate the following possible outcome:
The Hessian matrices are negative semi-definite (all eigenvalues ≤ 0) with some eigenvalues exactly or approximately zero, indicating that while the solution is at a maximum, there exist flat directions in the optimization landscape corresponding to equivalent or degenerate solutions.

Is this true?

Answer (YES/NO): NO